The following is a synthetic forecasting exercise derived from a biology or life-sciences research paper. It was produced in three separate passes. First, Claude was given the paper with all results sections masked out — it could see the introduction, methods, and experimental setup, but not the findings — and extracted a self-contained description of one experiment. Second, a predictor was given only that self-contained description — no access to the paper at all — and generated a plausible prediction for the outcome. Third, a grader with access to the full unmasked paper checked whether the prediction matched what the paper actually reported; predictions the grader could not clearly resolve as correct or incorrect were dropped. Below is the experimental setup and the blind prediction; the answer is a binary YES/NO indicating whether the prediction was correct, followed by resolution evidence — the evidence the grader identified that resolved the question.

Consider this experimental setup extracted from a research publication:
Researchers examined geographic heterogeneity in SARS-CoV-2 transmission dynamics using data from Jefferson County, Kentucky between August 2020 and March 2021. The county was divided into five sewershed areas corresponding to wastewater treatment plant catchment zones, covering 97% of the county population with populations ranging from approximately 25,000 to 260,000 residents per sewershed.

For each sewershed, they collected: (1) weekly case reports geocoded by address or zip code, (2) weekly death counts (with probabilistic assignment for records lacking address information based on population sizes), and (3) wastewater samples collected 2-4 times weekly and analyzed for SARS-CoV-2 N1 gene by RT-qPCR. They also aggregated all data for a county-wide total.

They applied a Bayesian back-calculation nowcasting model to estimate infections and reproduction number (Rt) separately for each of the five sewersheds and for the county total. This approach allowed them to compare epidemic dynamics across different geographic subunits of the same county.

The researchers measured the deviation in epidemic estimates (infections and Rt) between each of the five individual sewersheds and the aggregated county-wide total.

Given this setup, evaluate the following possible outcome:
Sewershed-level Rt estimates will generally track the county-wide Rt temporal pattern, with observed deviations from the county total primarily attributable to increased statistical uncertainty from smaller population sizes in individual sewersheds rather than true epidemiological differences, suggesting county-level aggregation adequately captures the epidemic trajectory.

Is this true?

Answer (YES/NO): NO